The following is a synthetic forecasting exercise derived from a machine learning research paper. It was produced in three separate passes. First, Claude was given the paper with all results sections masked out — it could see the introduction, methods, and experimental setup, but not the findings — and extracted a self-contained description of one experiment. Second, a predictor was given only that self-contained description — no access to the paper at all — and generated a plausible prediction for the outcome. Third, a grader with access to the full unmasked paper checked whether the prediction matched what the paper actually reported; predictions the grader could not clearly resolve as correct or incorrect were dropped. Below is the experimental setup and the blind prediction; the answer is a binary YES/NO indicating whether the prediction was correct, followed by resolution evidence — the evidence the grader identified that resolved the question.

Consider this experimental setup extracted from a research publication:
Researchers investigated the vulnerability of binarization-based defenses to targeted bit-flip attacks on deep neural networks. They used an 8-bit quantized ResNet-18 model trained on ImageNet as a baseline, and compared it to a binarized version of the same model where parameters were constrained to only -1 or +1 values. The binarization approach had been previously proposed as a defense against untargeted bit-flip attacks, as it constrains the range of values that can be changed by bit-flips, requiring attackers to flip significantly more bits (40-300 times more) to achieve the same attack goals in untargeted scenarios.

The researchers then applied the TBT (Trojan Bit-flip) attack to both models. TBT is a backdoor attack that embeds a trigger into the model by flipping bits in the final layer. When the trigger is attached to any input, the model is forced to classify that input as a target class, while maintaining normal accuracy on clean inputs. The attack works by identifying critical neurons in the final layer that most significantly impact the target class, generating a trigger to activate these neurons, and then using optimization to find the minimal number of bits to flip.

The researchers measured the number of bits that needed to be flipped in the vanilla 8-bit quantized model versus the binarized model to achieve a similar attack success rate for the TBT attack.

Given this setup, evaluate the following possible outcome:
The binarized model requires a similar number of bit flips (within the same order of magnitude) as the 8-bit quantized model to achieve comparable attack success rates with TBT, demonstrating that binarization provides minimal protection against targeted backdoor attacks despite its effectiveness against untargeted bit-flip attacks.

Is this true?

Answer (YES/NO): NO